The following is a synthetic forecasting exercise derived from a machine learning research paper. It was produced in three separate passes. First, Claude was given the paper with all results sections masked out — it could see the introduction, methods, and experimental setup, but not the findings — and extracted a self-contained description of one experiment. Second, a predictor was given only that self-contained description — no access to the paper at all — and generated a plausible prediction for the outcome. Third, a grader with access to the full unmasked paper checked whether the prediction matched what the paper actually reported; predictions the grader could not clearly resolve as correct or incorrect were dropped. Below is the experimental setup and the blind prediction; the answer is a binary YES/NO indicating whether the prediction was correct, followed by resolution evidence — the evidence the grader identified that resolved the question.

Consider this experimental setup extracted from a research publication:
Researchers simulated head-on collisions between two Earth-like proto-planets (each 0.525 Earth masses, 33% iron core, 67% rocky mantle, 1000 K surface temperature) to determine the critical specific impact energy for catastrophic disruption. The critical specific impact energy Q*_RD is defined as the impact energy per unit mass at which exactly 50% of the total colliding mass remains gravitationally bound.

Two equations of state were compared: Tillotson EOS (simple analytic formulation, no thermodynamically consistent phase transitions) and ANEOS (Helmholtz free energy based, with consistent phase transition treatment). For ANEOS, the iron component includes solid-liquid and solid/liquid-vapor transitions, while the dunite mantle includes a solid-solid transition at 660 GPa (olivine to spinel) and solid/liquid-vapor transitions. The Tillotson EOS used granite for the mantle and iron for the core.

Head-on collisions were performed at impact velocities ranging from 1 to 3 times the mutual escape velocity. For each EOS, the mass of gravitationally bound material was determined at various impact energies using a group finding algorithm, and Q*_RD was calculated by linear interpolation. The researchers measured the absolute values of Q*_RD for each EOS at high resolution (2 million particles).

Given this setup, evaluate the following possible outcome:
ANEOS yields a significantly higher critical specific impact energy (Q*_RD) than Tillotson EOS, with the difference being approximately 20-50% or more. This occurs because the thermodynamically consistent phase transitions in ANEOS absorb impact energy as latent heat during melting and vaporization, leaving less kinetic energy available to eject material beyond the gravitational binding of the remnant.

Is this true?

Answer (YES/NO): NO